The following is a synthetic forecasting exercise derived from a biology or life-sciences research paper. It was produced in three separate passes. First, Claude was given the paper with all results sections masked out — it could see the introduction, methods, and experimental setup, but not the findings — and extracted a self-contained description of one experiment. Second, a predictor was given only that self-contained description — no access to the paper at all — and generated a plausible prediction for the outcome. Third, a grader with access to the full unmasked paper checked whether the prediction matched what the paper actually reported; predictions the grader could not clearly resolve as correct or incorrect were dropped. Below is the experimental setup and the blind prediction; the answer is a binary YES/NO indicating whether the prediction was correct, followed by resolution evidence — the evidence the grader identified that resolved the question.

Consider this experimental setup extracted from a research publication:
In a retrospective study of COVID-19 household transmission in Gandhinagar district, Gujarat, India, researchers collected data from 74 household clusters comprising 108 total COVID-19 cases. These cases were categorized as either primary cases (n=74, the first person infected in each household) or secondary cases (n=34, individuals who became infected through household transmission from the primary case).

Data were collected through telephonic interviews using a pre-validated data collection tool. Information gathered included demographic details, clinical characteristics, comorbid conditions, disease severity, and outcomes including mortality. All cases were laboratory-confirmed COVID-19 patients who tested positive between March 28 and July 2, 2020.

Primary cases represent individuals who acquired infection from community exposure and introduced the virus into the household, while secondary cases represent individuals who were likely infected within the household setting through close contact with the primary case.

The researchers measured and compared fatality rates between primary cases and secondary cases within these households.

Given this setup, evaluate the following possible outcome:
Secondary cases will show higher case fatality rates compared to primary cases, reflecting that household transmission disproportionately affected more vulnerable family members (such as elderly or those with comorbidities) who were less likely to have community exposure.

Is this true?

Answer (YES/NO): NO